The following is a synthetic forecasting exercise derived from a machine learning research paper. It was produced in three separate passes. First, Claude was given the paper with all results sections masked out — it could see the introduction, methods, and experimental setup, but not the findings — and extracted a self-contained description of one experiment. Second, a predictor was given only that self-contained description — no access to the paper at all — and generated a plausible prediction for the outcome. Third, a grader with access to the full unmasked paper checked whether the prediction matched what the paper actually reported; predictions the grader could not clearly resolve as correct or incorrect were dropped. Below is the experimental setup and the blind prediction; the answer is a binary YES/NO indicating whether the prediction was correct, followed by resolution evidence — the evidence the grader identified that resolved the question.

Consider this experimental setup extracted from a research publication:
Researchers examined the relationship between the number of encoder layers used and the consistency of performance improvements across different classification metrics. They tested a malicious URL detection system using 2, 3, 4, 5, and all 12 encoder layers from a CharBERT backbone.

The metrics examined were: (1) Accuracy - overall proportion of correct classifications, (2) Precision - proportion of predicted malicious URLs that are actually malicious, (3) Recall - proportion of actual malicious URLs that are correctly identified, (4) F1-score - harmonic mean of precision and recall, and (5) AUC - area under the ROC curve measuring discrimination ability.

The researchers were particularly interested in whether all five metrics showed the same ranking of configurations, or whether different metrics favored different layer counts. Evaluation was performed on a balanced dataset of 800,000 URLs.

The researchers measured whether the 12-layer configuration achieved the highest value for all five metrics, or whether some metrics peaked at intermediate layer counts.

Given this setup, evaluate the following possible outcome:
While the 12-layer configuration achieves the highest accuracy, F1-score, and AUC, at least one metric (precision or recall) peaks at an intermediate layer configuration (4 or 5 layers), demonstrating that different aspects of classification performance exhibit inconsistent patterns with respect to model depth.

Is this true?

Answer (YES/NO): NO